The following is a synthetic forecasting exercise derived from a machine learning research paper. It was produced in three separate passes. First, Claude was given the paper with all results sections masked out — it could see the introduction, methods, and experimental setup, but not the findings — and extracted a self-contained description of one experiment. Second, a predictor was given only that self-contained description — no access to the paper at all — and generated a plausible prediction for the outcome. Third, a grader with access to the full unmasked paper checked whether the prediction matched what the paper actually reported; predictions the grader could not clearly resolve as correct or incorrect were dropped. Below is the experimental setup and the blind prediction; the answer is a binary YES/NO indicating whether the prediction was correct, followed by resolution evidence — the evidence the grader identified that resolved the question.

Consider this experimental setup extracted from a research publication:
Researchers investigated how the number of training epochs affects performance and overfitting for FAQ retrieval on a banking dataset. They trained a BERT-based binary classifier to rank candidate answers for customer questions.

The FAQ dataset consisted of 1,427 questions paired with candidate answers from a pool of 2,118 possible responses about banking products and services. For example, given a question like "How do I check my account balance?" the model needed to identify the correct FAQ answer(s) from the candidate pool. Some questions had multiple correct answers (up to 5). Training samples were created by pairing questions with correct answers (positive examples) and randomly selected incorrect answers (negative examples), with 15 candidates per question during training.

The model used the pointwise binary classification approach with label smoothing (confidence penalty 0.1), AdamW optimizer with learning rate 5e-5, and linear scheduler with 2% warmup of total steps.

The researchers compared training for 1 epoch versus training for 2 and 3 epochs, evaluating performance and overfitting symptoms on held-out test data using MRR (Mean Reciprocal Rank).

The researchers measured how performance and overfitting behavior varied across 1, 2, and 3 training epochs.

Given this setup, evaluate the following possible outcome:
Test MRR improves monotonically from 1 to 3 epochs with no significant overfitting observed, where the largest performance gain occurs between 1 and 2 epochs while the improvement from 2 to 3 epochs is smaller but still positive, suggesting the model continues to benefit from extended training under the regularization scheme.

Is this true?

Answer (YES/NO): NO